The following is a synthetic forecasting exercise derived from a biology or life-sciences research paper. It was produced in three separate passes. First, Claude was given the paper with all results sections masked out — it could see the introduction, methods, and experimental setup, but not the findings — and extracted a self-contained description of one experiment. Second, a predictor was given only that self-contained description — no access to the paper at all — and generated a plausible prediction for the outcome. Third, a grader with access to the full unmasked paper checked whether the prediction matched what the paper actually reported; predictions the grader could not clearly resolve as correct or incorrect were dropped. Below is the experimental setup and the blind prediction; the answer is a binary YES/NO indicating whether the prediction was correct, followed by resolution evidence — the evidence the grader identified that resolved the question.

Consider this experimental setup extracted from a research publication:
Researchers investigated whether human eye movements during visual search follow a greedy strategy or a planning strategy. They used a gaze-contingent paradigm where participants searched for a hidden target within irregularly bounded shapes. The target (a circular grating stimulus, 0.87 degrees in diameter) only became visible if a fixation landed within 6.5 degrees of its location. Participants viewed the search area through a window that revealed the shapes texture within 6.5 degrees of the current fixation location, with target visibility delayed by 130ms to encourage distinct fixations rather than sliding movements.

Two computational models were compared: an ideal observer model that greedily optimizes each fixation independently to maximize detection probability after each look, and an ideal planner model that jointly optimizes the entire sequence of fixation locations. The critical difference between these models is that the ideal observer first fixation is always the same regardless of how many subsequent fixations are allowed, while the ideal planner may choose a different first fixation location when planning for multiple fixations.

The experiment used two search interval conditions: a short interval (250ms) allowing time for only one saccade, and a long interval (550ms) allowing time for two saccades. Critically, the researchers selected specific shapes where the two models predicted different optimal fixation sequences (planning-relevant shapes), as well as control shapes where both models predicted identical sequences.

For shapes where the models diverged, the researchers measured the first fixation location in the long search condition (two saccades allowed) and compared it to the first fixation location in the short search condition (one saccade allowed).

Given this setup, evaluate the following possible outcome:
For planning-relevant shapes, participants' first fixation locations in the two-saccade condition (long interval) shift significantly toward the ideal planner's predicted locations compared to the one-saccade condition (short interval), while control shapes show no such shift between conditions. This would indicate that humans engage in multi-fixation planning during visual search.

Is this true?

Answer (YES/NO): YES